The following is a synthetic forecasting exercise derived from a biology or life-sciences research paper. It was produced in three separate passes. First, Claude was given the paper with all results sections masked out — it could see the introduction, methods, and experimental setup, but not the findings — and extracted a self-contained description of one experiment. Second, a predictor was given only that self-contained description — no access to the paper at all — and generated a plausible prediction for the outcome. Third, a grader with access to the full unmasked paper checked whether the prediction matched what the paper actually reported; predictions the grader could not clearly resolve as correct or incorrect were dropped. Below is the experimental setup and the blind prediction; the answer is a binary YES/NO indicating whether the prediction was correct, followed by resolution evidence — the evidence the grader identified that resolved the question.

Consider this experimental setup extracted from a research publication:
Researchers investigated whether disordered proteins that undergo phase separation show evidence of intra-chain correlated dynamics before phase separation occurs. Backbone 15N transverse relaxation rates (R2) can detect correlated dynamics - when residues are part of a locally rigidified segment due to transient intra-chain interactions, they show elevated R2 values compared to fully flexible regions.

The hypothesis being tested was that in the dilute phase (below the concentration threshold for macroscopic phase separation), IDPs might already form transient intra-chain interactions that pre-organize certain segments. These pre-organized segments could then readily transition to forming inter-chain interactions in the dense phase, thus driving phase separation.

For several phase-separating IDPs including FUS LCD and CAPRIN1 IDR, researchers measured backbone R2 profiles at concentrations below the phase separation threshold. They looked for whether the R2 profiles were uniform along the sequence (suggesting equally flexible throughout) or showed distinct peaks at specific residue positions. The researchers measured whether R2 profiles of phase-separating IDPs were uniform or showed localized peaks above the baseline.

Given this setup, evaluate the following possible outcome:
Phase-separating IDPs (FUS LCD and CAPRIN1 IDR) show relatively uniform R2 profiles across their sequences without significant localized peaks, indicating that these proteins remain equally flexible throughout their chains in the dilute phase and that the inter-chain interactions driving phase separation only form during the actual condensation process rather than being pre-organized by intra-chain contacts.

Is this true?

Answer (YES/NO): NO